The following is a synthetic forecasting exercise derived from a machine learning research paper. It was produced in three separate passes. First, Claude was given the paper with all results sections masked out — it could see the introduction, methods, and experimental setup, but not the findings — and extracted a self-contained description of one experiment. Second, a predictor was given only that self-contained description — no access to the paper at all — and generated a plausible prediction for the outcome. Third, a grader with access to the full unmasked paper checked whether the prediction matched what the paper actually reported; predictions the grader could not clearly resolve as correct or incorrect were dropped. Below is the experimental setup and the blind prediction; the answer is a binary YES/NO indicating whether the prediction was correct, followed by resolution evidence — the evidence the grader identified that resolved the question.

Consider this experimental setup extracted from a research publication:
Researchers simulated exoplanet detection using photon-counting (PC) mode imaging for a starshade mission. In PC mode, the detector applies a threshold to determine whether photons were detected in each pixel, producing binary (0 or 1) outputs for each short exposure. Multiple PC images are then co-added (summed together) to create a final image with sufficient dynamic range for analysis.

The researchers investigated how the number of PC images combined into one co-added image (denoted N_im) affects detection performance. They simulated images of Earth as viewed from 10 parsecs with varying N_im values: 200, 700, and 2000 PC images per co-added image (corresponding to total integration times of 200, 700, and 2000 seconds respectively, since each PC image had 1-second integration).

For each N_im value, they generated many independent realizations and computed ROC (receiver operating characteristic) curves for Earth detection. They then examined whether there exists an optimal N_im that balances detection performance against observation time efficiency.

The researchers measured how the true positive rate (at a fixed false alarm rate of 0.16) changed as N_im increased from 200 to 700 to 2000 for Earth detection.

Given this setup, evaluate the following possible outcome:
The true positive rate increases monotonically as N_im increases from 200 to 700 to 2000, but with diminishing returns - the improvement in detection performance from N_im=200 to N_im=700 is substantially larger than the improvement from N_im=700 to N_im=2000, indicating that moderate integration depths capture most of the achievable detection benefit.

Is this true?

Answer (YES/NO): YES